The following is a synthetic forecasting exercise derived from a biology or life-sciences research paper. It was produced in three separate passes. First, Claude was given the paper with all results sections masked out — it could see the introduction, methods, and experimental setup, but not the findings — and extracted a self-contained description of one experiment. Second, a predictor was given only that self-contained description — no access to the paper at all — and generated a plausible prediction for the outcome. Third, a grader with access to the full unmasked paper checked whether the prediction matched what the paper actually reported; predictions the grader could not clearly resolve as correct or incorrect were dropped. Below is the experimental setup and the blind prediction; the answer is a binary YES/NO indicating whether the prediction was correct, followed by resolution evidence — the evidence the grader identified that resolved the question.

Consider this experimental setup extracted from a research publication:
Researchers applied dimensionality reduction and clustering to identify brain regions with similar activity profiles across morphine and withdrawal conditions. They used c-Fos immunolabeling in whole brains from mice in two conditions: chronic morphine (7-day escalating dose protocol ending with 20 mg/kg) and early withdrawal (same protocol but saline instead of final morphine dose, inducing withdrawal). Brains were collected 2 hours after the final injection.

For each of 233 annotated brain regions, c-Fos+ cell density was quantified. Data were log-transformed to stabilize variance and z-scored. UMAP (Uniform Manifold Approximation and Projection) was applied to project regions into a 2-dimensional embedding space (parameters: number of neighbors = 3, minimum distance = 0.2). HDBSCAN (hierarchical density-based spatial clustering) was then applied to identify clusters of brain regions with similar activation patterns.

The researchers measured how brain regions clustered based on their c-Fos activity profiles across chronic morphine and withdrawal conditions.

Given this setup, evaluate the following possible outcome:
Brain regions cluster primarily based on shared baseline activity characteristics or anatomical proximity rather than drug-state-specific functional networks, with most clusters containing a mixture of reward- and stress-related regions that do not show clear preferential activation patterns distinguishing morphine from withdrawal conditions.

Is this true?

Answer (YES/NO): NO